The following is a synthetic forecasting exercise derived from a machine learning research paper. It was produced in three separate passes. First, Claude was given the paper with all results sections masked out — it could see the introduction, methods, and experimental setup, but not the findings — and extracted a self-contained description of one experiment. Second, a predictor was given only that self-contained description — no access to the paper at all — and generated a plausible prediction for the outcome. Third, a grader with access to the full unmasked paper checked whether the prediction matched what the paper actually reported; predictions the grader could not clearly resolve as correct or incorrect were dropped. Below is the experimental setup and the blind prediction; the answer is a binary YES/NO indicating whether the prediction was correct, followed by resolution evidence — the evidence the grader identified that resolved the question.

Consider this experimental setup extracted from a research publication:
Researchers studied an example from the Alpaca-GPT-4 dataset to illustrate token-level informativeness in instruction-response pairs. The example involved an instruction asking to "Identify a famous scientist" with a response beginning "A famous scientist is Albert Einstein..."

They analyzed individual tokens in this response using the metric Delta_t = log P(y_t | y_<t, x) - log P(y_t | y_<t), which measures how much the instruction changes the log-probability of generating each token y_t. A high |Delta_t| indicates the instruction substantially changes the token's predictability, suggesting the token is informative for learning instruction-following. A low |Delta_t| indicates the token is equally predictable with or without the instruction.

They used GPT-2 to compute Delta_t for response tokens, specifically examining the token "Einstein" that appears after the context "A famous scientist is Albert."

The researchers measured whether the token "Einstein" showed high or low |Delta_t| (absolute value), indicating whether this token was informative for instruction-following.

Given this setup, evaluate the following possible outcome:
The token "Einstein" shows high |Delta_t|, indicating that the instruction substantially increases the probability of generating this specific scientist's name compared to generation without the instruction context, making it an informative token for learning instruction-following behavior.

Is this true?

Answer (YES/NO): NO